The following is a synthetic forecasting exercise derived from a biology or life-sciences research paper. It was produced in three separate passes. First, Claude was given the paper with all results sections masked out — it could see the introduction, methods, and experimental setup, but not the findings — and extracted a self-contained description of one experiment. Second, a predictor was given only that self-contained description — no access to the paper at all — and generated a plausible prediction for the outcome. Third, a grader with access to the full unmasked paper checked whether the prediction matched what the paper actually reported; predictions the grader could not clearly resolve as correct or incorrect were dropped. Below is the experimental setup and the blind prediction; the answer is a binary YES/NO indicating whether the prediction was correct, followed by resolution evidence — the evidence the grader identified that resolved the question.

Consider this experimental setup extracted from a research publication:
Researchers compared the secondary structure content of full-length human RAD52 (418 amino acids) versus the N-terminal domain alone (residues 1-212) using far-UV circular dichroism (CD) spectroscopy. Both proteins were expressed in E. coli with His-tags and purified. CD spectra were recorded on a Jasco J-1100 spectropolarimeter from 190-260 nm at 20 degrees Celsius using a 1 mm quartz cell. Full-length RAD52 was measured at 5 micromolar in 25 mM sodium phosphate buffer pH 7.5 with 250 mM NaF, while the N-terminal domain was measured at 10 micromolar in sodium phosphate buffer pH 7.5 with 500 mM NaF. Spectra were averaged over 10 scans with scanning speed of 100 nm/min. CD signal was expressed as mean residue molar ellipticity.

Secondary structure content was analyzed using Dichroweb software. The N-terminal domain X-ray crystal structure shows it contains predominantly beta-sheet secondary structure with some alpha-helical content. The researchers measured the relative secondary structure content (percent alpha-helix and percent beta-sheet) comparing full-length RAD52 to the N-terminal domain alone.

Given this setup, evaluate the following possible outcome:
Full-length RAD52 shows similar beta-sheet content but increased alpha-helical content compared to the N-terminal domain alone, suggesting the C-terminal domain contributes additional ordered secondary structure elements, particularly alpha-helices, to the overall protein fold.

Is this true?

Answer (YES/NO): NO